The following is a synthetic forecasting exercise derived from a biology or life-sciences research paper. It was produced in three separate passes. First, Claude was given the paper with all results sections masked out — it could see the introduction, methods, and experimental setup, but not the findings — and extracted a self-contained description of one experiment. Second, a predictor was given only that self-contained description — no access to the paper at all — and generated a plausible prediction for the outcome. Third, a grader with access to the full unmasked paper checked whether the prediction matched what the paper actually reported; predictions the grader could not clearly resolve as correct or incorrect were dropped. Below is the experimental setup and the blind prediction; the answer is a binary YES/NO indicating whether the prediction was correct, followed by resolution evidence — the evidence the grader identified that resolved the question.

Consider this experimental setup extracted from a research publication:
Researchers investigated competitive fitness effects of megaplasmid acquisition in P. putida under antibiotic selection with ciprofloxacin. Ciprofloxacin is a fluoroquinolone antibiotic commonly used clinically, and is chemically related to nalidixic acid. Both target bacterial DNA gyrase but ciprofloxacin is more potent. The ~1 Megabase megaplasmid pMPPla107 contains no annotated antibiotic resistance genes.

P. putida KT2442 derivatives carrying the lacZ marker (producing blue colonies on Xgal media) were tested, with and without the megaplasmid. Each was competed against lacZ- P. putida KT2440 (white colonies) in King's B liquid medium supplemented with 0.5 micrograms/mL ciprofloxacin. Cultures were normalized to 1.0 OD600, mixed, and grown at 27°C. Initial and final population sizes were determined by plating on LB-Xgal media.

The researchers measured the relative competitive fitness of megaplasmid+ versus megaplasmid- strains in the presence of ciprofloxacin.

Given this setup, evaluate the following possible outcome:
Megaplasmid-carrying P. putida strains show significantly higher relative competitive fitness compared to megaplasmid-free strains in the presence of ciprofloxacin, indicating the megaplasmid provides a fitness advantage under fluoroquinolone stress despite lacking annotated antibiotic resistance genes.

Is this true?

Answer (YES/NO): YES